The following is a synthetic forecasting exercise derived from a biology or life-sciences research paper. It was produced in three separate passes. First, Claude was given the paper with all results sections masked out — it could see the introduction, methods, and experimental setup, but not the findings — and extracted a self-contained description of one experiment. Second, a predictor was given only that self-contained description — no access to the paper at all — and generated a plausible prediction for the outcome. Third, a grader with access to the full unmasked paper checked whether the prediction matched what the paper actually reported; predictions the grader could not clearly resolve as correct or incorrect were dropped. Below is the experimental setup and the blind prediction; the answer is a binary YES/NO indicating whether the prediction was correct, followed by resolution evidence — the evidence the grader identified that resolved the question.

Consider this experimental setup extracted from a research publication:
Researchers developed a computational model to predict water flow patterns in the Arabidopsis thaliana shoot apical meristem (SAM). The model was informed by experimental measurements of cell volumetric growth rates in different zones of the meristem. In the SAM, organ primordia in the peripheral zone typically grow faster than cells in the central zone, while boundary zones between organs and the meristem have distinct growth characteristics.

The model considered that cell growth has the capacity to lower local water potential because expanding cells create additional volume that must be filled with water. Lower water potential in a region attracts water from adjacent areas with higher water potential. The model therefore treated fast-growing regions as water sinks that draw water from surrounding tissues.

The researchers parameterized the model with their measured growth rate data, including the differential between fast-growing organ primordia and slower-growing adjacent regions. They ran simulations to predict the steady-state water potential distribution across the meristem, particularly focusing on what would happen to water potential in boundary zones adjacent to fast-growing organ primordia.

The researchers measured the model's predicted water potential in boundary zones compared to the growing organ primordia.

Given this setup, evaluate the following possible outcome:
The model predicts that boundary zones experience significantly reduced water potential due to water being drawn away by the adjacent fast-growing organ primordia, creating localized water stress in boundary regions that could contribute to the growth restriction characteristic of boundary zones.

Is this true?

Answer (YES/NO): YES